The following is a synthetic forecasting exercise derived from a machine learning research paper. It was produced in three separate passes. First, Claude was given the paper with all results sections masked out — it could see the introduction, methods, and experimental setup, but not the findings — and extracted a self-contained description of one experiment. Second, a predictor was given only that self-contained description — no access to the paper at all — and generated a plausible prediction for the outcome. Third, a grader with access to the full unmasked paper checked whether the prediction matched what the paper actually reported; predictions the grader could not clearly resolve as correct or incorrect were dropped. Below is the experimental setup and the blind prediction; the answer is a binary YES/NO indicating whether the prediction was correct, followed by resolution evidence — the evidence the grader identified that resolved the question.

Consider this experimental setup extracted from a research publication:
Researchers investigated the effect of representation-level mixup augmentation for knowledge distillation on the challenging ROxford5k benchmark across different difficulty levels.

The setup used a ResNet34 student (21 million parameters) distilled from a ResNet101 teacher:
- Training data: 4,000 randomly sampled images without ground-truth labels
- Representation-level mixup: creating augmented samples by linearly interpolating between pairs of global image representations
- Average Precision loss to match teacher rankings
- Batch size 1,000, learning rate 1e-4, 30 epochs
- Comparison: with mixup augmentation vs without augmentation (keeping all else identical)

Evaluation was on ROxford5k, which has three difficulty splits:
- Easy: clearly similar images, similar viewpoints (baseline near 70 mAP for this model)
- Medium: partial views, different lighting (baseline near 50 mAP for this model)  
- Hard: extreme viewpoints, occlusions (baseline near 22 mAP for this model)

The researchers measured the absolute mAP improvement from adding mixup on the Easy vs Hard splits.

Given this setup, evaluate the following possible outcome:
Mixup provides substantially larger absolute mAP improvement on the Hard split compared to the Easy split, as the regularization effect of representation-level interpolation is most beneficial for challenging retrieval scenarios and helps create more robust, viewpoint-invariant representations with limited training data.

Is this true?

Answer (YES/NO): NO